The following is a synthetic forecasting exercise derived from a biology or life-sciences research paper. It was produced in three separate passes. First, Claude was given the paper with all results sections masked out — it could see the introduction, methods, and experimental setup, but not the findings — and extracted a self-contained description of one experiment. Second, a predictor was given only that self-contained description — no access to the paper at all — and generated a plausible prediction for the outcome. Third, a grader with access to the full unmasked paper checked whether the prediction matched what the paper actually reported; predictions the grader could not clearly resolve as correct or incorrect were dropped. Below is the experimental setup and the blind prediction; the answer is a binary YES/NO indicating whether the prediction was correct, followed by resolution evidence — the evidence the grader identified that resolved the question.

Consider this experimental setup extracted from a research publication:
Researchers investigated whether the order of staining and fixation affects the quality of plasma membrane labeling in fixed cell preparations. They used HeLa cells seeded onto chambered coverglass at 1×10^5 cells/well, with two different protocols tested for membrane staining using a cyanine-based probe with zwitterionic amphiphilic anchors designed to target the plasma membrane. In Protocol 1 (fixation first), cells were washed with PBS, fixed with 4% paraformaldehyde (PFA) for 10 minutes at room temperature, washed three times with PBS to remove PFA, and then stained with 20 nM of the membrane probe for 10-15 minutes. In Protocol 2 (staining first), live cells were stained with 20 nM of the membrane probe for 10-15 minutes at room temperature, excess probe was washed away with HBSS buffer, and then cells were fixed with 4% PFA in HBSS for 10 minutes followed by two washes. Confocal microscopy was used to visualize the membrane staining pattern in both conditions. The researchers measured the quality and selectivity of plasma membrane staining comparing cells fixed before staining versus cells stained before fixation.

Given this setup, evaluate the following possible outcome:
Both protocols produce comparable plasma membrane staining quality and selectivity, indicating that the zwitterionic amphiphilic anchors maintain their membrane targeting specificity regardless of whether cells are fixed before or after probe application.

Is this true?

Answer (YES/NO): NO